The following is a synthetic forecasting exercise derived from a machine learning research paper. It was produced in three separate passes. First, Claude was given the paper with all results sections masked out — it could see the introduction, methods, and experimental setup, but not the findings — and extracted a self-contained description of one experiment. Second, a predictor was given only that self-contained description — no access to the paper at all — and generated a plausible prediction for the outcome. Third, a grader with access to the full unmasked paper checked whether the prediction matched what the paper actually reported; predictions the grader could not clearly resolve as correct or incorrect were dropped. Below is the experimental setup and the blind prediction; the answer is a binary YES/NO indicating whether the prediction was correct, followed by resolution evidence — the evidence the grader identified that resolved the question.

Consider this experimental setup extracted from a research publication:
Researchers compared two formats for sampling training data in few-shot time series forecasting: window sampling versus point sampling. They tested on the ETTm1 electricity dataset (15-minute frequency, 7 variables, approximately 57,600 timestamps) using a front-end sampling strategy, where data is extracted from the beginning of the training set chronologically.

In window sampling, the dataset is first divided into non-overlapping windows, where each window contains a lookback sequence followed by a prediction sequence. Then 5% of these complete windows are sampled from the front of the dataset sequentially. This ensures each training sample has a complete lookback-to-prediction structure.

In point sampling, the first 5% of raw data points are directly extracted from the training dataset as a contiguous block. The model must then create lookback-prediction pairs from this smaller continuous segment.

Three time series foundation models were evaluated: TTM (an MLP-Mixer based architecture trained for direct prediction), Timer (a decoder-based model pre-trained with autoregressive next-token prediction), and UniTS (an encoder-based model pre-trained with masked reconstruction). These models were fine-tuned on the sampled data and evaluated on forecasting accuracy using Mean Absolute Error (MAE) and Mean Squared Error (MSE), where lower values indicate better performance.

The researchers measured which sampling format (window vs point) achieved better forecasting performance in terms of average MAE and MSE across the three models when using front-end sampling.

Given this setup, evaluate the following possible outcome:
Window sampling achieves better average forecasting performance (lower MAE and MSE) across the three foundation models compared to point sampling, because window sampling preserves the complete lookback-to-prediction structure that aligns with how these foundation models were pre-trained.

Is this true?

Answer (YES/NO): YES